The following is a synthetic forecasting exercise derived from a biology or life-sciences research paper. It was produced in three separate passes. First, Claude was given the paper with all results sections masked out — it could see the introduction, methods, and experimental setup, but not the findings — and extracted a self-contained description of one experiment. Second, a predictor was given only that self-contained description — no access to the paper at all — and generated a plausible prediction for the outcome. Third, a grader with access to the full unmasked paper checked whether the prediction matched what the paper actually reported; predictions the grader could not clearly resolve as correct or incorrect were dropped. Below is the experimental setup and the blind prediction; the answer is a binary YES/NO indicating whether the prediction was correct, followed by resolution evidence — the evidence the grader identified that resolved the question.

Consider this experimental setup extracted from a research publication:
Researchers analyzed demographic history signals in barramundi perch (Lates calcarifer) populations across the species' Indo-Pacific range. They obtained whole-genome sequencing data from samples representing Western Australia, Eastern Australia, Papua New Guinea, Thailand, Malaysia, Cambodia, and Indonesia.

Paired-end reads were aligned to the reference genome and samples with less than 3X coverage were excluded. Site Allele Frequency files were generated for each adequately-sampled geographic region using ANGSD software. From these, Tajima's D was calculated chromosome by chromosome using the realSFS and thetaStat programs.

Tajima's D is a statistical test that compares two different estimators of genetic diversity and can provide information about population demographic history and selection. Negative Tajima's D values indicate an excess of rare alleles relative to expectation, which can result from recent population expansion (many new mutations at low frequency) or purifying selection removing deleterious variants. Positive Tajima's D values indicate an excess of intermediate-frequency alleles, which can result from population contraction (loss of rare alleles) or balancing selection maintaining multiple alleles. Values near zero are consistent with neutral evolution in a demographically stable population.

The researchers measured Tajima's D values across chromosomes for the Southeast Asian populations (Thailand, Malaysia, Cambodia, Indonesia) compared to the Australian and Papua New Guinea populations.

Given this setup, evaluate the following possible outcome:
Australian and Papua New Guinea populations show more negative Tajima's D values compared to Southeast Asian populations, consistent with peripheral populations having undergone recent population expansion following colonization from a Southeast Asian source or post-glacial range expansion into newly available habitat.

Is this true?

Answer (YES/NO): NO